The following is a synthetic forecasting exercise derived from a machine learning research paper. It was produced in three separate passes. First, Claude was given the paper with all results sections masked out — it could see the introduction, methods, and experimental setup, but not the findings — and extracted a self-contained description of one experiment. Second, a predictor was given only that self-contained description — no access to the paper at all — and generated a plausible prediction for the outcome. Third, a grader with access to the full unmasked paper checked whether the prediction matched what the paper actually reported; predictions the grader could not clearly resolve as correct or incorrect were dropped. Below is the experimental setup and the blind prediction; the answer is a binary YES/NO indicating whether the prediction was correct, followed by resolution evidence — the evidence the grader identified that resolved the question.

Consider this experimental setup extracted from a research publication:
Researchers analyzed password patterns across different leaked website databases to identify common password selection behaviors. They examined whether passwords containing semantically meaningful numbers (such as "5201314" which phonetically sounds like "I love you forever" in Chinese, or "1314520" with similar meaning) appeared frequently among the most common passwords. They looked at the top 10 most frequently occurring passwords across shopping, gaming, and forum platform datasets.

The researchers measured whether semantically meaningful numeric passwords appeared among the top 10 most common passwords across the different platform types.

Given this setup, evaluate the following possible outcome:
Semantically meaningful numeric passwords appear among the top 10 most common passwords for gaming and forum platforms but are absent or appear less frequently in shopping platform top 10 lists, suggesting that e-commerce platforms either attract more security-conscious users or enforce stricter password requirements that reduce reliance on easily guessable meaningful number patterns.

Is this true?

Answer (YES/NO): NO